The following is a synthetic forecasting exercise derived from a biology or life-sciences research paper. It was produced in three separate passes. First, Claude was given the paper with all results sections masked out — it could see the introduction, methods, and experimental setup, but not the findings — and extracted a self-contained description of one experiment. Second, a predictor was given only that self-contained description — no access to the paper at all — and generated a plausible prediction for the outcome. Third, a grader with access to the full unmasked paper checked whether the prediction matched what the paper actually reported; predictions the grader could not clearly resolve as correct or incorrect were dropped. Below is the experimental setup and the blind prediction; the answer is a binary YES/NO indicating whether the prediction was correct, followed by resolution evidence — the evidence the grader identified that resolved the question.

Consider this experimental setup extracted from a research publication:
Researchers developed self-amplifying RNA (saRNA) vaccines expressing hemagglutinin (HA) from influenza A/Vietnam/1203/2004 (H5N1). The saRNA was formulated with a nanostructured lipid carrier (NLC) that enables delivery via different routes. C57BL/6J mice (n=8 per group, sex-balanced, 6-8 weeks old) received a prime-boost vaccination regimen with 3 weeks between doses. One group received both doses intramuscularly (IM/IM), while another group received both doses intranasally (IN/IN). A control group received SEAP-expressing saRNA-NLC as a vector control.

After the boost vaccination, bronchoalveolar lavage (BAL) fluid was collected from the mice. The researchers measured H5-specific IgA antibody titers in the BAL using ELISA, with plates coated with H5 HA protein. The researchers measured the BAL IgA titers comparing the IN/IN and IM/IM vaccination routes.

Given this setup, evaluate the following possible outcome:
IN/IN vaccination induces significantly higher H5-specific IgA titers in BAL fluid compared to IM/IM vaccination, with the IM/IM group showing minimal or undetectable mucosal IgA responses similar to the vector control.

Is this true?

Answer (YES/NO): YES